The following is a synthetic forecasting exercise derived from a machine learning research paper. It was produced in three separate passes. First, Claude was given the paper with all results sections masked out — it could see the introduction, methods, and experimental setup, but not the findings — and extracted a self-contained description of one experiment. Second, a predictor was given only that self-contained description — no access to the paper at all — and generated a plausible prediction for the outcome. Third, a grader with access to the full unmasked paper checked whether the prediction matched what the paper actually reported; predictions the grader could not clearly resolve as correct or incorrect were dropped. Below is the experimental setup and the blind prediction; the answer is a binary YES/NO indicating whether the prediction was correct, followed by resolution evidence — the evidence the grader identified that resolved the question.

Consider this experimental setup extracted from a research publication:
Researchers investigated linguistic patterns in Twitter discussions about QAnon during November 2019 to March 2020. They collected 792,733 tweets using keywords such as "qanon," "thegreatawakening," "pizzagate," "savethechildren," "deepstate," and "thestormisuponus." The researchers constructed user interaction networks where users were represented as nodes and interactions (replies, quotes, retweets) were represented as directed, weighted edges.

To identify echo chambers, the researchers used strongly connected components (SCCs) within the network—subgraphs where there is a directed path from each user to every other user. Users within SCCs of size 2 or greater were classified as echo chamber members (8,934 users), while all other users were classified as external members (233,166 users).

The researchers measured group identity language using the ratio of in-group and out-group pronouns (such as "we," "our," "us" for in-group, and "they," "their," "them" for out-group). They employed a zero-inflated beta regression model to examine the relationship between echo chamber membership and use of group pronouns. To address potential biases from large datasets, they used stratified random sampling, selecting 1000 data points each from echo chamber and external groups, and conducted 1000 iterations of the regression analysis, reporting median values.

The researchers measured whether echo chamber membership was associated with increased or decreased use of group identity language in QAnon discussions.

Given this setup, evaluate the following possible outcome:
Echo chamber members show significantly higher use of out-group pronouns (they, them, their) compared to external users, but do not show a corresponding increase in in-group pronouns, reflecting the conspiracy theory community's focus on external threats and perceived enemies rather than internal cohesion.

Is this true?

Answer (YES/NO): NO